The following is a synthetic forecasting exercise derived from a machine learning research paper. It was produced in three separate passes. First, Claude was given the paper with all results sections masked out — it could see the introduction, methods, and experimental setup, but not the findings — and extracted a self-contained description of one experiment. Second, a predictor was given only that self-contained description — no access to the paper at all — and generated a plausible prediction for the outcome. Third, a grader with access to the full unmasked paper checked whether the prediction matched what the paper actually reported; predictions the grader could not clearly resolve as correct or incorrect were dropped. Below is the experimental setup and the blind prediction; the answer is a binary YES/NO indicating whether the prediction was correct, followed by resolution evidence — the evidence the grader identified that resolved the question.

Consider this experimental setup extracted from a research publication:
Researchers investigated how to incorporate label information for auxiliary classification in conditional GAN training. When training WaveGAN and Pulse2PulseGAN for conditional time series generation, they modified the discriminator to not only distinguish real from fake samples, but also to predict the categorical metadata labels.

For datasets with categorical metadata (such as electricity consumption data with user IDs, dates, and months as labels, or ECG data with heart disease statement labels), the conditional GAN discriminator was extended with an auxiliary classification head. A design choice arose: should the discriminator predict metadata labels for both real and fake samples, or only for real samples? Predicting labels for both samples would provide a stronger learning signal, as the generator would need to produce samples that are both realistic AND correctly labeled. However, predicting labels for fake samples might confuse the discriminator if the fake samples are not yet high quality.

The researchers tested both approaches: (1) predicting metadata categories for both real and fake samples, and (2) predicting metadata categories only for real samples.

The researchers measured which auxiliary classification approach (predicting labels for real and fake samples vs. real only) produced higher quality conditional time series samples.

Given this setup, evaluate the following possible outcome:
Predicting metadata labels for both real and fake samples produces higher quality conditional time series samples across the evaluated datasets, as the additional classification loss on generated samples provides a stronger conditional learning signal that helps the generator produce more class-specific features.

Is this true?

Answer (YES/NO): NO